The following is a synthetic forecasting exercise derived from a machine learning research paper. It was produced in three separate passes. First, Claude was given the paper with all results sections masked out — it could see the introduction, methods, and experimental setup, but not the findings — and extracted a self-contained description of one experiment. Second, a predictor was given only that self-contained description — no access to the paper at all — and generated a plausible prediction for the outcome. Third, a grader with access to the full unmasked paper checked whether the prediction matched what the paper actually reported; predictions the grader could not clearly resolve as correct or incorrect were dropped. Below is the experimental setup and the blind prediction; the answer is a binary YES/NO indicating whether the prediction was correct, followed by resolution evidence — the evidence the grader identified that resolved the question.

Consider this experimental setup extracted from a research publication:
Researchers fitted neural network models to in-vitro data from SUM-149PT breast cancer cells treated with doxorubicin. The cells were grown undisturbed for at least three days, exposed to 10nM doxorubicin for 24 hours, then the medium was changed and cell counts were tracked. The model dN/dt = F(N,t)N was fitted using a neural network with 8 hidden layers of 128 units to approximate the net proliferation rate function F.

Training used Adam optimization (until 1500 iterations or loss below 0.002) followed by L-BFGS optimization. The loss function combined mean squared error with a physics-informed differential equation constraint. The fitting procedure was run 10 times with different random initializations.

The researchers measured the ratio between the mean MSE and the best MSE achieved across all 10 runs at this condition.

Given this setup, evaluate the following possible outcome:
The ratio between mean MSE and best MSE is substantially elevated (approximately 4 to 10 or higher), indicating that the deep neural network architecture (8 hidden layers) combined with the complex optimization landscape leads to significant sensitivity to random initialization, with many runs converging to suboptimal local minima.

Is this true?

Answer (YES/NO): NO